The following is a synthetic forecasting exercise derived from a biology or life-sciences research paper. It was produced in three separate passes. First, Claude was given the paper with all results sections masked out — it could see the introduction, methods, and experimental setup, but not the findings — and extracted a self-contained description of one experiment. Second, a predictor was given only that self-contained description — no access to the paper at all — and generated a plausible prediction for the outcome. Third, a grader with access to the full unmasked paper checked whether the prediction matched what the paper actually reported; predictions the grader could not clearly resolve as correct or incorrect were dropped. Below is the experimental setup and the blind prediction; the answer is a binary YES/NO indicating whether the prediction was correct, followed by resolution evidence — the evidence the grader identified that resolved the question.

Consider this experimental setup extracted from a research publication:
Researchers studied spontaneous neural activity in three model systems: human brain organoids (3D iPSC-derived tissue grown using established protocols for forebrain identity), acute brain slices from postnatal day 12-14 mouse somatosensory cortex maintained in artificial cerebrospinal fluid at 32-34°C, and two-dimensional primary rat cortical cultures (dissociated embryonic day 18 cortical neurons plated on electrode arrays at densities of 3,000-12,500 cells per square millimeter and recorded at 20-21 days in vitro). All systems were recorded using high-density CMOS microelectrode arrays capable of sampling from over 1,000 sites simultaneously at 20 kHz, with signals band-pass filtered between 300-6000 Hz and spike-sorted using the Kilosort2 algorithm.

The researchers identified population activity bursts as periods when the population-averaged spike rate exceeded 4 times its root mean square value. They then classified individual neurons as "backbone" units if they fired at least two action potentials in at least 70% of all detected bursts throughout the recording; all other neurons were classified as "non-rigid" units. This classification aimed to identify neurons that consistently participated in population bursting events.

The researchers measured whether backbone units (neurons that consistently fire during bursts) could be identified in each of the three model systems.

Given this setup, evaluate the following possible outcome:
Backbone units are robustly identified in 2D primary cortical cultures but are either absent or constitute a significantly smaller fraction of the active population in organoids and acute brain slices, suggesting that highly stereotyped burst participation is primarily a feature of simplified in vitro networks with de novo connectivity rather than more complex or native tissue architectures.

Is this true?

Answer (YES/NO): NO